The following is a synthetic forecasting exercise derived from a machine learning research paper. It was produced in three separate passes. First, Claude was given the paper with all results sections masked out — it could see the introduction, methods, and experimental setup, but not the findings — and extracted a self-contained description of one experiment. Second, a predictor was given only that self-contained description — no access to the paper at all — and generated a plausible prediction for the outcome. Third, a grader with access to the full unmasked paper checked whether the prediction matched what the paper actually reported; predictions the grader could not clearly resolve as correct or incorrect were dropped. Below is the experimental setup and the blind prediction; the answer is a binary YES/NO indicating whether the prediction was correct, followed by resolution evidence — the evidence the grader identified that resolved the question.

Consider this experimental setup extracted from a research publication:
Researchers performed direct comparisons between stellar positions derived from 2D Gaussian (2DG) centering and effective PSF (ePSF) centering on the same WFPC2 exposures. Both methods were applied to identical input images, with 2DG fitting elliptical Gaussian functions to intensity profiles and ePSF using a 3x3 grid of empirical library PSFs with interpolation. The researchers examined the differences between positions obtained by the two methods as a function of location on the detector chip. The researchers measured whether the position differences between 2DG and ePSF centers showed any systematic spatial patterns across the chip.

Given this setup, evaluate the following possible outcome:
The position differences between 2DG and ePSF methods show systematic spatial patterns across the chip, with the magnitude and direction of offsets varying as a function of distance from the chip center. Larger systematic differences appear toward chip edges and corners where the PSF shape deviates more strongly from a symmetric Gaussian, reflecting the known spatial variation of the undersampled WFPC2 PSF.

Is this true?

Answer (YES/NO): NO